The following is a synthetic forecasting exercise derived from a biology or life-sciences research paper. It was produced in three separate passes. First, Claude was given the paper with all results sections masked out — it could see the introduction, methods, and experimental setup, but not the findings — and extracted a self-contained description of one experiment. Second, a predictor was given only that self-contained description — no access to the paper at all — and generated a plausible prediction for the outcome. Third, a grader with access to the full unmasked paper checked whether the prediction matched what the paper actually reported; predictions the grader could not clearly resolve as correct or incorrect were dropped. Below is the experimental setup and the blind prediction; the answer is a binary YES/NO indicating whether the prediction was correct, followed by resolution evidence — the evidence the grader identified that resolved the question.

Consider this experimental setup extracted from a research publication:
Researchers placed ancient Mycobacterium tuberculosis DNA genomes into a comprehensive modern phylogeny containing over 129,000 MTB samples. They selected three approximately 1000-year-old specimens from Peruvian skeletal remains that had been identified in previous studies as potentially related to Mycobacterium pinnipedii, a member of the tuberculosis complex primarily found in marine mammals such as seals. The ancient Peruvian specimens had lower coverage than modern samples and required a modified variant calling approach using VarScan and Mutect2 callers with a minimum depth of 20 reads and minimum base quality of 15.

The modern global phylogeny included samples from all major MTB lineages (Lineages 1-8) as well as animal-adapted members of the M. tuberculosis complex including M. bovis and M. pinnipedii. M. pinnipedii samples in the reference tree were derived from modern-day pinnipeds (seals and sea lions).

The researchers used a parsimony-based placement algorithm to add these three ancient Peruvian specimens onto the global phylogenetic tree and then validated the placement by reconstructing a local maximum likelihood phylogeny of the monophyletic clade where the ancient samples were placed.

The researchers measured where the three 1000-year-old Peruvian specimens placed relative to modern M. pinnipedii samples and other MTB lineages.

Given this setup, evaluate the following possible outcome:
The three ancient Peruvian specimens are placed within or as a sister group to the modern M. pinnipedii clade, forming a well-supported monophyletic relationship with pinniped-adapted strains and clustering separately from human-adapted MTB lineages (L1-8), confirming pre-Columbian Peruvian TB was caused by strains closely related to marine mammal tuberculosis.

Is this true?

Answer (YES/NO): NO